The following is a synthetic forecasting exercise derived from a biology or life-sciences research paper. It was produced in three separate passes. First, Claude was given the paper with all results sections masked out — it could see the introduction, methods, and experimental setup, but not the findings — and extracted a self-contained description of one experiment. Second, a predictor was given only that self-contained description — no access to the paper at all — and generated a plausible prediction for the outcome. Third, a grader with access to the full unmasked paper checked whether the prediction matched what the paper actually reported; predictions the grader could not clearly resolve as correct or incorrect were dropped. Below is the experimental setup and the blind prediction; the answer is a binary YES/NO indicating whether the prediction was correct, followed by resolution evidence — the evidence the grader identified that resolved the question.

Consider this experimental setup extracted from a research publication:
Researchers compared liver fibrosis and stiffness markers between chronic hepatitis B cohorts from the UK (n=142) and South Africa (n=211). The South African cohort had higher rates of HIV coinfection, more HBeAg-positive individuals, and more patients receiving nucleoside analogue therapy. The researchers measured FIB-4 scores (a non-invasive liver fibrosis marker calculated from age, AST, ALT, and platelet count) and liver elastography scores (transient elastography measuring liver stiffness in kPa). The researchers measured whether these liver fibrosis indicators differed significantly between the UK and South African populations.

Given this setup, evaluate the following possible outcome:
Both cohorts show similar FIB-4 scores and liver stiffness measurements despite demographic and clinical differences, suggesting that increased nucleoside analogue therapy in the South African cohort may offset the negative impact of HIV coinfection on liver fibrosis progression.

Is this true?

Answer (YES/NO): NO